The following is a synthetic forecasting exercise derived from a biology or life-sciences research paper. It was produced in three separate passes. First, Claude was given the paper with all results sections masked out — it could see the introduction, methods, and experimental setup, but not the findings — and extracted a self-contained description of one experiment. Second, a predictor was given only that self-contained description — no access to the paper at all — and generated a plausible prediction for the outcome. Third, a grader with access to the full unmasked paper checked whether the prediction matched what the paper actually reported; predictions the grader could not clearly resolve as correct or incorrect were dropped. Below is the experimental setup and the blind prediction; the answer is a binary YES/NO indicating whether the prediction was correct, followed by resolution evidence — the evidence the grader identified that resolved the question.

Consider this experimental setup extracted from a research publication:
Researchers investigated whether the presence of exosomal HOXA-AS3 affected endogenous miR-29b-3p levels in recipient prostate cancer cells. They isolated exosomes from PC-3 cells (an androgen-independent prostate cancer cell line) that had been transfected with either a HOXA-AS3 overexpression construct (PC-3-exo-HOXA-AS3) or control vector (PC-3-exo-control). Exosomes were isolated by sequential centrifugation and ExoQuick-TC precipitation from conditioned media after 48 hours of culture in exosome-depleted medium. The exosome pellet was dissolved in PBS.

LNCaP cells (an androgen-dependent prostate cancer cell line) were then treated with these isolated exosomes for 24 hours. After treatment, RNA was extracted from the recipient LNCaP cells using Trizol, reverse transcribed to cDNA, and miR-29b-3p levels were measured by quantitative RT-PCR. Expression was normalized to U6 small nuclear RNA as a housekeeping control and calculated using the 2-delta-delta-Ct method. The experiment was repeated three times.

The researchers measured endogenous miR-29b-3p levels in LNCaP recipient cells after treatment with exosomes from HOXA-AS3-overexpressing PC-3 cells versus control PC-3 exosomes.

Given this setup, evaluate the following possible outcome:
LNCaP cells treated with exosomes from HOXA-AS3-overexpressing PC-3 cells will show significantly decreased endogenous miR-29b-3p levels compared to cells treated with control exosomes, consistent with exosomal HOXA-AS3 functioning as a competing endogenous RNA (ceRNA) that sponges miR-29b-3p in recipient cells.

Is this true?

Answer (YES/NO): YES